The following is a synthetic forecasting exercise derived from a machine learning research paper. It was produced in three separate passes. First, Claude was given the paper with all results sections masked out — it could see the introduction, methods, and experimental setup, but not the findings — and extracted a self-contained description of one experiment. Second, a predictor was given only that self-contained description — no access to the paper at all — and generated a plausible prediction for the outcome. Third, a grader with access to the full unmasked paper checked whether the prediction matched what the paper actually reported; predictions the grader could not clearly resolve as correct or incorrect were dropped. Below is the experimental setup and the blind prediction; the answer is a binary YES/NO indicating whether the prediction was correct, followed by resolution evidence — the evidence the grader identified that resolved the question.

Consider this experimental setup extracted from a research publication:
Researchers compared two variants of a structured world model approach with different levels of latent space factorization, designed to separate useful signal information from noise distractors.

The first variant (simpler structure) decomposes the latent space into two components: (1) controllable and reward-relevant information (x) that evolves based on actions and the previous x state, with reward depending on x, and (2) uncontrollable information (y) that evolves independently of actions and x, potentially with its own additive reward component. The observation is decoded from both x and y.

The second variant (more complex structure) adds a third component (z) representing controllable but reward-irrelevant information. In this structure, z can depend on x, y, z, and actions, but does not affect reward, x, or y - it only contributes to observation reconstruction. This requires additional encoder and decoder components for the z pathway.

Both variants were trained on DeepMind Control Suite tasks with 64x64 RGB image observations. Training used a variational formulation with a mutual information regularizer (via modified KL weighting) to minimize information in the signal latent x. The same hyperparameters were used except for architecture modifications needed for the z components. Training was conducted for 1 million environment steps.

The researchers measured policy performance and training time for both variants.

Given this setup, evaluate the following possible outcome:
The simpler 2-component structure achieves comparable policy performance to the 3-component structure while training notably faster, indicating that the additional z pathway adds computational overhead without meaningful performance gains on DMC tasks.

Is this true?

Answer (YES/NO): NO